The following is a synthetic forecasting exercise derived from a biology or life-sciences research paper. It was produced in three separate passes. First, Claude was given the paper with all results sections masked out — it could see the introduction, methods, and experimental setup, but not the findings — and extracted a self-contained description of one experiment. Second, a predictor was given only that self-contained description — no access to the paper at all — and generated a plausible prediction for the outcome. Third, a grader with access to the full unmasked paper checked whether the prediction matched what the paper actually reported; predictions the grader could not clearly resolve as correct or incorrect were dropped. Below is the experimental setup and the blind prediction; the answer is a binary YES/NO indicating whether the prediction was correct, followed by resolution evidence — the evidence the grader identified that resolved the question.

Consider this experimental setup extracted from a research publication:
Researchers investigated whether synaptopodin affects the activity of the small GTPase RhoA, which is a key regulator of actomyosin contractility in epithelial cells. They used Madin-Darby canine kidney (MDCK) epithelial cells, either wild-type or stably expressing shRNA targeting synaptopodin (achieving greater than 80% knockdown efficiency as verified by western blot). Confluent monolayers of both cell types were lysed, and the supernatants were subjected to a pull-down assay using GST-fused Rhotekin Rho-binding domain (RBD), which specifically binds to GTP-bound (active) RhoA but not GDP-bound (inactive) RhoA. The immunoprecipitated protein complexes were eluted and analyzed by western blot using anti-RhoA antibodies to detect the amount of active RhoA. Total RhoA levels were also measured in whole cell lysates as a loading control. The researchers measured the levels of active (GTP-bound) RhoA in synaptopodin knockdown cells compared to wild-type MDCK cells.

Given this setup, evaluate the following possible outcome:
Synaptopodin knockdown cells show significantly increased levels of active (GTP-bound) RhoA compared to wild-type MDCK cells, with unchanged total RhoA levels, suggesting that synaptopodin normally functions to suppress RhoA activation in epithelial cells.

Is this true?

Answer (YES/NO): NO